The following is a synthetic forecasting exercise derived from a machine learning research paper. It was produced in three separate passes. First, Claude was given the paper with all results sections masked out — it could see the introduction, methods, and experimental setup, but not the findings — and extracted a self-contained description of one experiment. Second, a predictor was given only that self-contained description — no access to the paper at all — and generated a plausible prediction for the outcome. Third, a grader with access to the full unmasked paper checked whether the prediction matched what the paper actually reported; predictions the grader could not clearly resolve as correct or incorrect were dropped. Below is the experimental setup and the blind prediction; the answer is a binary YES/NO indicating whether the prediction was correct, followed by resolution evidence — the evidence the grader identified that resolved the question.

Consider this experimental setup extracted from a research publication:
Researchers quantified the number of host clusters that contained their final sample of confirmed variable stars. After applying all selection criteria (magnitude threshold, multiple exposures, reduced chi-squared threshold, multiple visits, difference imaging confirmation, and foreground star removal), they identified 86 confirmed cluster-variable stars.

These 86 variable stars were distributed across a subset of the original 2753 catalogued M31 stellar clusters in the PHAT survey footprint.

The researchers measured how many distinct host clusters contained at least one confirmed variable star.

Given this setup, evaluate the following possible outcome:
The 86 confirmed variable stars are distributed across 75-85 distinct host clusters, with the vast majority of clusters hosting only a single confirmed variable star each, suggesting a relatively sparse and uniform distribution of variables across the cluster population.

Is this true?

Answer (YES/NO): NO